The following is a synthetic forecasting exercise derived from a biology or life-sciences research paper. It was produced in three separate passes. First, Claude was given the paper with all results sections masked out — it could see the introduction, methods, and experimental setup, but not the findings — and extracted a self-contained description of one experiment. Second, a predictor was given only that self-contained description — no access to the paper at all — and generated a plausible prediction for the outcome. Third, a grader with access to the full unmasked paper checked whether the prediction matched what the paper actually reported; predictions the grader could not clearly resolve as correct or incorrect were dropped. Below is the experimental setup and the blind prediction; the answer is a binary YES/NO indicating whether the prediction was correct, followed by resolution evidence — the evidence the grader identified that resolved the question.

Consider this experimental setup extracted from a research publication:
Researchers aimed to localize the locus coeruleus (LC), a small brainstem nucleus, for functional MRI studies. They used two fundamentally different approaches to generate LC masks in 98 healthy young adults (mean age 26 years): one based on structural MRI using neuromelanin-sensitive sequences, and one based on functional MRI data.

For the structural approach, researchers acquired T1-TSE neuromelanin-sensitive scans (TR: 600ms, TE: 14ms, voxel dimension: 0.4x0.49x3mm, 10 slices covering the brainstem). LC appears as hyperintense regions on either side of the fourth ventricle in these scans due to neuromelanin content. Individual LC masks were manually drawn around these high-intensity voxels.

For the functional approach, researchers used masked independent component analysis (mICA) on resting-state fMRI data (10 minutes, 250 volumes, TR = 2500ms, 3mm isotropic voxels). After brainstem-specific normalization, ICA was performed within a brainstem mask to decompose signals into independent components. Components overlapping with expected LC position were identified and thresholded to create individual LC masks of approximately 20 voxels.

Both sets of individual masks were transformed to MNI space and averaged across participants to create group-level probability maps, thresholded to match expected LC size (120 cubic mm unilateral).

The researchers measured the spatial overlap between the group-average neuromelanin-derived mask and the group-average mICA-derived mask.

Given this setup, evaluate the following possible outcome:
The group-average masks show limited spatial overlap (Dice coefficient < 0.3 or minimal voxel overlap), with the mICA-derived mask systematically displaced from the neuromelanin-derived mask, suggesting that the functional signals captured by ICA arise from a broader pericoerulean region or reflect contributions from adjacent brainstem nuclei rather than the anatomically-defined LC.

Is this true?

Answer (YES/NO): NO